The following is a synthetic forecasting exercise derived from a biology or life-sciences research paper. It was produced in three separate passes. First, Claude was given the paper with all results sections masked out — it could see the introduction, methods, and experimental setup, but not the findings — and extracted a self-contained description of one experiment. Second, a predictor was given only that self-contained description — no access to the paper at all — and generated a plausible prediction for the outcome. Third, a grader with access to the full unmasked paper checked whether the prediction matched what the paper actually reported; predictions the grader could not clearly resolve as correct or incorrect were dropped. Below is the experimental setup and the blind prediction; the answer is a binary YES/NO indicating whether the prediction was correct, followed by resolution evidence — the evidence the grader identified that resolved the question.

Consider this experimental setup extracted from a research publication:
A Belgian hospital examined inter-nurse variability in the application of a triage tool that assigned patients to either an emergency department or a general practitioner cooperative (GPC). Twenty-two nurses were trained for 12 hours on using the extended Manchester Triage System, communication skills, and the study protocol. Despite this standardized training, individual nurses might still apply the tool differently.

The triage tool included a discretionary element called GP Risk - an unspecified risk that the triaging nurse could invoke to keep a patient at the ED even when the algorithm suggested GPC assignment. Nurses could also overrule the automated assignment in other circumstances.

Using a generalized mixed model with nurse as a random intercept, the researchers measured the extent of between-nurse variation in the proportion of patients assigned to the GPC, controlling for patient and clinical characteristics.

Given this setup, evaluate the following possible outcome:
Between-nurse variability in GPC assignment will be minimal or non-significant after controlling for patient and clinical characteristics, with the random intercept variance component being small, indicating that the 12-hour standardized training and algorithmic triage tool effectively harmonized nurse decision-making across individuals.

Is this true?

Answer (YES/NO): NO